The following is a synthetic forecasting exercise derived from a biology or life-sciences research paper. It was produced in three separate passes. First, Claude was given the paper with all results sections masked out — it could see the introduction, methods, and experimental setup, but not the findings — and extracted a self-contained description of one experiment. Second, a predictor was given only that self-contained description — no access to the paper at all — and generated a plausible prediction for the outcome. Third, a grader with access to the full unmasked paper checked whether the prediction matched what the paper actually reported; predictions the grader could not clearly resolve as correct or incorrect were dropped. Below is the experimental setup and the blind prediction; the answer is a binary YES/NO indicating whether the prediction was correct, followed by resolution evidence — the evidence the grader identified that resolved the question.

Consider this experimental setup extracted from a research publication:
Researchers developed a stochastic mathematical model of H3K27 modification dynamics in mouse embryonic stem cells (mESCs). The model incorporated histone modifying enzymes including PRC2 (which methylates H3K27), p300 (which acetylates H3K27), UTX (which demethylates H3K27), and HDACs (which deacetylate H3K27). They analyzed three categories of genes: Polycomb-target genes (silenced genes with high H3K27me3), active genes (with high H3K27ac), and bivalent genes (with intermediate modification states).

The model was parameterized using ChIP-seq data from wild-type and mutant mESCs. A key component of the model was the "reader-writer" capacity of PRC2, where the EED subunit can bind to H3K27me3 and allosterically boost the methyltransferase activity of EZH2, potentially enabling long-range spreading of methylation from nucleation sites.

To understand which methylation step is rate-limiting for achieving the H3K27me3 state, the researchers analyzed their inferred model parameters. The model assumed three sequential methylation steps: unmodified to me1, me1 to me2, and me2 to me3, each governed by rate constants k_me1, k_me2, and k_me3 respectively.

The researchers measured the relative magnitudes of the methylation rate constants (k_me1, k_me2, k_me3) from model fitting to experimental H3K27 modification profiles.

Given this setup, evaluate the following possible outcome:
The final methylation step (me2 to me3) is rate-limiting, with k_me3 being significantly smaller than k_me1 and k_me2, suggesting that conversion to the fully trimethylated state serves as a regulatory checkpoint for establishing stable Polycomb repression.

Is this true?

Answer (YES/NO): YES